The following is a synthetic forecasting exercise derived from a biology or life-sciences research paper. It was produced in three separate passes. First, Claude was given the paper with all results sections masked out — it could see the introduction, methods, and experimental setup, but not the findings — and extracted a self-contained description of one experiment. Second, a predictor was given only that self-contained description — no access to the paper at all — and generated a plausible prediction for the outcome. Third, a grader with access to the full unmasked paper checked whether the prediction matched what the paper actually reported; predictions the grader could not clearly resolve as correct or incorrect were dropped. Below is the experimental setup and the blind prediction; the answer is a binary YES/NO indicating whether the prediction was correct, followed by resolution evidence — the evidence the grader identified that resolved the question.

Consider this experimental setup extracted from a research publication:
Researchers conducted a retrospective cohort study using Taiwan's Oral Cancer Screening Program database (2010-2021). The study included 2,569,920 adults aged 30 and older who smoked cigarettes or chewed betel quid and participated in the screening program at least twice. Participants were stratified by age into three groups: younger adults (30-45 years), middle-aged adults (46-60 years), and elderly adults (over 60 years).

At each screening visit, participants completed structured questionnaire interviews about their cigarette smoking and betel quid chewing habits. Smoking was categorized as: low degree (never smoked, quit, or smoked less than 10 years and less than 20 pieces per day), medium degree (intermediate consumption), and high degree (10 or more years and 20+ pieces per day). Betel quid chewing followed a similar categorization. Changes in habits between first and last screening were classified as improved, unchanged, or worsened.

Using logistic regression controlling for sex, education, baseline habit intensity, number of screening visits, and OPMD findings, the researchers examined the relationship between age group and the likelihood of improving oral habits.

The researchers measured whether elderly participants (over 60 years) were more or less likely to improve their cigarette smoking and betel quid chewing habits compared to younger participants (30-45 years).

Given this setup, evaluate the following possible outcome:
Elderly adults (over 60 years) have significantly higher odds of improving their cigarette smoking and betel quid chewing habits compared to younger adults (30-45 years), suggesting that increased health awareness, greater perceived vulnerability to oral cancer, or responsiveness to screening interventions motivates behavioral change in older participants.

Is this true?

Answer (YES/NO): YES